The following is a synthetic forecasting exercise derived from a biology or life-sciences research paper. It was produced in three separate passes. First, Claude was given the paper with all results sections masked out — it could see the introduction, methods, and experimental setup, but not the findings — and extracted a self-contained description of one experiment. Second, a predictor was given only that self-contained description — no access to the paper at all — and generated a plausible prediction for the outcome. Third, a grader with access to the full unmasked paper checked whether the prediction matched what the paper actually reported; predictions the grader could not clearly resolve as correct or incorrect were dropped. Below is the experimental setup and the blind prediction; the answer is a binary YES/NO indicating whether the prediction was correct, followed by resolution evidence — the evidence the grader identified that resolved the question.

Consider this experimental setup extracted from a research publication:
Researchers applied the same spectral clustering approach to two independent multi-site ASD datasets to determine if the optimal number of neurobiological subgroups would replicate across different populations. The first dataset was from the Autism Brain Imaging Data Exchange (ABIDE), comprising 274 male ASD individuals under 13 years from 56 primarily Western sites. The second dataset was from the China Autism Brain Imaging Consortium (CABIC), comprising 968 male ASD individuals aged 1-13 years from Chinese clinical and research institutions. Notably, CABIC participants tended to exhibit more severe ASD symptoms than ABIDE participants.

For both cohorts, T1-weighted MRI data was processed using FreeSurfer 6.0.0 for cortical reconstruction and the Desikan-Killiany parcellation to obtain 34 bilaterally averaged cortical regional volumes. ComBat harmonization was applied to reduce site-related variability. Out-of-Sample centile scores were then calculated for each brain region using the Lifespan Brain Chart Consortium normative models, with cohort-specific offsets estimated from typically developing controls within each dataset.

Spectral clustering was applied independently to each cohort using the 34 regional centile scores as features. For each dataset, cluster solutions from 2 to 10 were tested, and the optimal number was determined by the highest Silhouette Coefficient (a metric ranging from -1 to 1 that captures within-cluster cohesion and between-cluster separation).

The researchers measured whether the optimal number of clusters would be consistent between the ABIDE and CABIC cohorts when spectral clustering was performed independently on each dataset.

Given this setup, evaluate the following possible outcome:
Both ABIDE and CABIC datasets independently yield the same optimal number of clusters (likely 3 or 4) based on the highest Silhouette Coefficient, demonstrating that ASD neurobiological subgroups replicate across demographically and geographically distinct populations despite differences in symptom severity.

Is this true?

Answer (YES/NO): NO